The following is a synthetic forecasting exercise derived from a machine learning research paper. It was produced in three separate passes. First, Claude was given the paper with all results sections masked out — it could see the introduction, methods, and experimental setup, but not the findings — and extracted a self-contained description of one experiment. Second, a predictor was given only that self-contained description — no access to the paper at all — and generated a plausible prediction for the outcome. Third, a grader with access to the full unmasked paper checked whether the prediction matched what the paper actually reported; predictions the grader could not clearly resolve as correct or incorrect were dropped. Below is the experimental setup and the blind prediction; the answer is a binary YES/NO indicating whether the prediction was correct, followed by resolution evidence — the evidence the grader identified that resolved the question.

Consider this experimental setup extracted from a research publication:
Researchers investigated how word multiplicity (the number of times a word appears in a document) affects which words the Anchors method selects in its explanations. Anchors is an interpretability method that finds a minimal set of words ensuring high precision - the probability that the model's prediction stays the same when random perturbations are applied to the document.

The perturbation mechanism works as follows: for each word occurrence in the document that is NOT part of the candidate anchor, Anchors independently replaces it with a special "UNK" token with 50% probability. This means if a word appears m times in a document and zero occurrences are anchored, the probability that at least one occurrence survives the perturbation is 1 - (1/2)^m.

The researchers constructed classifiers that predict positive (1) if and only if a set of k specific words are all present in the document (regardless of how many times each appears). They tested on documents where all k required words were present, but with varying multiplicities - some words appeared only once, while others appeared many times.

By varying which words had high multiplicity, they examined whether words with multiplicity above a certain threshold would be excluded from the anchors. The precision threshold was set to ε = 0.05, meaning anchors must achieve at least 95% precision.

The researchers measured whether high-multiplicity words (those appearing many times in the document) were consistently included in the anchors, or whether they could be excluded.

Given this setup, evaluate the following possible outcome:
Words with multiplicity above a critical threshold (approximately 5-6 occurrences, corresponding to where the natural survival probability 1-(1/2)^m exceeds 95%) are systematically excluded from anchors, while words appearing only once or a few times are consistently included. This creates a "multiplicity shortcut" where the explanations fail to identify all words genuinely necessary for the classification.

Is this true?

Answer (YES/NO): YES